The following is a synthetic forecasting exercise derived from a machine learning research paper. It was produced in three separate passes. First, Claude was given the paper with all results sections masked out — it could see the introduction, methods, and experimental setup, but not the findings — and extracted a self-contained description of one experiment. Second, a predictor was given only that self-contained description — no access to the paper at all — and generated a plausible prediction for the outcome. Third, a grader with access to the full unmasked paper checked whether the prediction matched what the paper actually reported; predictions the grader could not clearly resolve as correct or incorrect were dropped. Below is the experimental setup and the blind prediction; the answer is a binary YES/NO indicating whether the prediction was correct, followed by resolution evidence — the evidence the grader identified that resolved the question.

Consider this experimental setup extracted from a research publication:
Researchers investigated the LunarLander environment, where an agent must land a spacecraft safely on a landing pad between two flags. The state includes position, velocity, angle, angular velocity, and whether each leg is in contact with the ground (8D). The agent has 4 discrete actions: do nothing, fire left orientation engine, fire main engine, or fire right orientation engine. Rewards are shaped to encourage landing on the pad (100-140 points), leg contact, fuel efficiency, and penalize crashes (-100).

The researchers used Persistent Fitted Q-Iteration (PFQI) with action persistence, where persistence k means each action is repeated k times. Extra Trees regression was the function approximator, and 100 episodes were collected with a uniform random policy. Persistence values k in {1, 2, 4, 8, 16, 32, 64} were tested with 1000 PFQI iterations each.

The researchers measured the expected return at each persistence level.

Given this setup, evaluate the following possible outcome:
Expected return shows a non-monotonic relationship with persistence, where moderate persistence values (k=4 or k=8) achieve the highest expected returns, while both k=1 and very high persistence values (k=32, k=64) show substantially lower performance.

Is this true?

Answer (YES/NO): YES